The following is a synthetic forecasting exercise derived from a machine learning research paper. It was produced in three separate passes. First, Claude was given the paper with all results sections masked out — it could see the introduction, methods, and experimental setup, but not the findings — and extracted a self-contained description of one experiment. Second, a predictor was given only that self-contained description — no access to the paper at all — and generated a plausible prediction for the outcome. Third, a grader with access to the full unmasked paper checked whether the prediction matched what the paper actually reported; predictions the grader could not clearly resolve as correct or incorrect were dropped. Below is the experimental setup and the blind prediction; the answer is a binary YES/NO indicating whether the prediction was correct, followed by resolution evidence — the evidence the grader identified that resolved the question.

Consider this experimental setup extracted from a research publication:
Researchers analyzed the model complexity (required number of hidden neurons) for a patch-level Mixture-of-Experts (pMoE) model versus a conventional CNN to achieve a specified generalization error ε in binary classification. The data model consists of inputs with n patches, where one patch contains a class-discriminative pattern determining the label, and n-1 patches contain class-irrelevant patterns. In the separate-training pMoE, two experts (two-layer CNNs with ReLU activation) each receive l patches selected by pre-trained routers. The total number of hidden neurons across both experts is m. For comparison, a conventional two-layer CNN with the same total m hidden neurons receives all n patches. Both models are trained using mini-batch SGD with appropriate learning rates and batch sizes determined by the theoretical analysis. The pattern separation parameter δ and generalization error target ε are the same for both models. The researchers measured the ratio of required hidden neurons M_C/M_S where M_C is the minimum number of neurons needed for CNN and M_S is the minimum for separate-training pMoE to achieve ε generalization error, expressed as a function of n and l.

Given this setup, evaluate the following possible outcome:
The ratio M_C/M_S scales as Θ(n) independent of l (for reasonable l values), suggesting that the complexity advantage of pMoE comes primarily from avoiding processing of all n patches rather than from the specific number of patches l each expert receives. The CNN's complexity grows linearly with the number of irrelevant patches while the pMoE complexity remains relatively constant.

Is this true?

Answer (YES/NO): NO